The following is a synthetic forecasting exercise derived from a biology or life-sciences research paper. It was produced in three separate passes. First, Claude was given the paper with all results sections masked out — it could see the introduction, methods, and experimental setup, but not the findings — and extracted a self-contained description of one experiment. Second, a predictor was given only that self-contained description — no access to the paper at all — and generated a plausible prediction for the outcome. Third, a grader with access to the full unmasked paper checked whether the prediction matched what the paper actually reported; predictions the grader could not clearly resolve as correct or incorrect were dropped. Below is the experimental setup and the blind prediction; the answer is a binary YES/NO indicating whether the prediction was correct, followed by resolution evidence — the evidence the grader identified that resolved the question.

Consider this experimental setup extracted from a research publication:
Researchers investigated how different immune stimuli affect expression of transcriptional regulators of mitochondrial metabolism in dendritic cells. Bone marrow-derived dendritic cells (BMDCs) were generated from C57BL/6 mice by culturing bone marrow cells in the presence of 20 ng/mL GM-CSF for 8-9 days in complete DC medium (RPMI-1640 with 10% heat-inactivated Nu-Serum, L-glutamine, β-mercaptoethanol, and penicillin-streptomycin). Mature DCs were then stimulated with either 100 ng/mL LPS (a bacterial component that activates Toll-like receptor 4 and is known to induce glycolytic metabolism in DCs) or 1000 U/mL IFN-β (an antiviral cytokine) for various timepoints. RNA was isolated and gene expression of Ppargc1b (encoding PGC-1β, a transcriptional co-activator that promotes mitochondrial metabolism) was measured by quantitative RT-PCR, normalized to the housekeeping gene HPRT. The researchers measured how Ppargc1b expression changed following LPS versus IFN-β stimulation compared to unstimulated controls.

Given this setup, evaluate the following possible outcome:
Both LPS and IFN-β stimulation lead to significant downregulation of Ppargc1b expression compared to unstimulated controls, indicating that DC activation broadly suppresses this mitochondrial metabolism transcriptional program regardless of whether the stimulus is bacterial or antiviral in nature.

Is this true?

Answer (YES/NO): NO